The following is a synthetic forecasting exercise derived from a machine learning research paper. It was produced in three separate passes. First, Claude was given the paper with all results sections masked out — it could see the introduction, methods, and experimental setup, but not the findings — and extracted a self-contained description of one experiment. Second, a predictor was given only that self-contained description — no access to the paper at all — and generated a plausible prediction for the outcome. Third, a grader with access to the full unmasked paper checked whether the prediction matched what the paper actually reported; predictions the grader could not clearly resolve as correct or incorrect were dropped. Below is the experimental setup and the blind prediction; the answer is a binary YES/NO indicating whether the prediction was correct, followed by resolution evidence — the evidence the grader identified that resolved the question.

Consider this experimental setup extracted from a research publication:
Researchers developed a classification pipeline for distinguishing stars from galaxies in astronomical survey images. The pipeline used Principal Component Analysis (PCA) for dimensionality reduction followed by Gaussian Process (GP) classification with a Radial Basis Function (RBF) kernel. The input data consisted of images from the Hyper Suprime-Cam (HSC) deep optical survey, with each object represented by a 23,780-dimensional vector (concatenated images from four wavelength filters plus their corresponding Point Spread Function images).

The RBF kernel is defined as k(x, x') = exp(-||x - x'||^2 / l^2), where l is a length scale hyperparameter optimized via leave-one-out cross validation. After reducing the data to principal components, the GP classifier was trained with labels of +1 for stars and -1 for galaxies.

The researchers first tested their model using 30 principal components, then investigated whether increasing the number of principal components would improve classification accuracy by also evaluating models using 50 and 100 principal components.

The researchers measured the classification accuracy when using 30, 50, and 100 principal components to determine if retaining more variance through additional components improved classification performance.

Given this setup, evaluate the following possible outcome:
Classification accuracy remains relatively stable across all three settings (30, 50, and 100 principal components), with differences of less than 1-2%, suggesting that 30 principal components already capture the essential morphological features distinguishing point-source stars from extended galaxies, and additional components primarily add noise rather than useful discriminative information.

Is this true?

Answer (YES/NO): YES